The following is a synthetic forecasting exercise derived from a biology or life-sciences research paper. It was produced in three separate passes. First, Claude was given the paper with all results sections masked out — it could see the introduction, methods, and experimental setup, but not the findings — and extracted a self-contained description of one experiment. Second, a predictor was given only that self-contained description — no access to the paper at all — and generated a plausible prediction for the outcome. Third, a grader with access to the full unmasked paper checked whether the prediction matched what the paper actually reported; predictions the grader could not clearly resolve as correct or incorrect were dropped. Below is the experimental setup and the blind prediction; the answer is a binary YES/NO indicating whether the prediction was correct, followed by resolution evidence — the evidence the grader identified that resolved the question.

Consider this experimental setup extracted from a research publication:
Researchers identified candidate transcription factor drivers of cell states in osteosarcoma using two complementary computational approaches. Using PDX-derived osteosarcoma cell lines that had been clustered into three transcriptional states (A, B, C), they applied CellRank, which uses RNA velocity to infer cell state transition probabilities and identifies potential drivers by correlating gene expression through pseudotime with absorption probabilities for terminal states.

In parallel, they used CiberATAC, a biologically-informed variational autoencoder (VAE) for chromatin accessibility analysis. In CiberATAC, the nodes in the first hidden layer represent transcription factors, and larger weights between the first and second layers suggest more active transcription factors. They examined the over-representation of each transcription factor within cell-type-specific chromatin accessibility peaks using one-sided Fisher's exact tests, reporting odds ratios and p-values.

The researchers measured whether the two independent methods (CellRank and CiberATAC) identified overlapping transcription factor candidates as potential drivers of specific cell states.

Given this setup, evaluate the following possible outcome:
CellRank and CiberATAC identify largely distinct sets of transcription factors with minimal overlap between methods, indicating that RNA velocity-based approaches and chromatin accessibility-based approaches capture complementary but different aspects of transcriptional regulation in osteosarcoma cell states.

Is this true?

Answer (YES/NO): YES